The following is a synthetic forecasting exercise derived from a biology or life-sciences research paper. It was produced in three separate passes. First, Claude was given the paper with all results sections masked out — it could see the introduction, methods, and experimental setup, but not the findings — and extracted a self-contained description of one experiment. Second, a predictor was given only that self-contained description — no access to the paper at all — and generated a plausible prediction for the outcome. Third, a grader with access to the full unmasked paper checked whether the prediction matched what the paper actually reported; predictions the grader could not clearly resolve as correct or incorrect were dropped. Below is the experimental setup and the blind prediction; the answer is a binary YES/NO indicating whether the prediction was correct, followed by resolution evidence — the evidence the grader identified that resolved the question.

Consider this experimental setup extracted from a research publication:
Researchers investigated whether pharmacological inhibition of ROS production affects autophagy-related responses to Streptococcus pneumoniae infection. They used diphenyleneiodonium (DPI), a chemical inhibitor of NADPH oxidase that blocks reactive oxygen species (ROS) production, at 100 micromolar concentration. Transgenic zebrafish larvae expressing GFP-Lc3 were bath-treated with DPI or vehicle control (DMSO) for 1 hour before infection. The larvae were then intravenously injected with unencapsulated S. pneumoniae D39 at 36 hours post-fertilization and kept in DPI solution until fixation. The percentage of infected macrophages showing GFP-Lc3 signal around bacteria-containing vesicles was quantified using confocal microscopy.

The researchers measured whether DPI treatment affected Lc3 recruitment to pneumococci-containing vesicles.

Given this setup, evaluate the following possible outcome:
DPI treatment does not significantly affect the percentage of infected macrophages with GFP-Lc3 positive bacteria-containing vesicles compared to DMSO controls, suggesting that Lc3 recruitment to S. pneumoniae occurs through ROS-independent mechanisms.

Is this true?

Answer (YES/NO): NO